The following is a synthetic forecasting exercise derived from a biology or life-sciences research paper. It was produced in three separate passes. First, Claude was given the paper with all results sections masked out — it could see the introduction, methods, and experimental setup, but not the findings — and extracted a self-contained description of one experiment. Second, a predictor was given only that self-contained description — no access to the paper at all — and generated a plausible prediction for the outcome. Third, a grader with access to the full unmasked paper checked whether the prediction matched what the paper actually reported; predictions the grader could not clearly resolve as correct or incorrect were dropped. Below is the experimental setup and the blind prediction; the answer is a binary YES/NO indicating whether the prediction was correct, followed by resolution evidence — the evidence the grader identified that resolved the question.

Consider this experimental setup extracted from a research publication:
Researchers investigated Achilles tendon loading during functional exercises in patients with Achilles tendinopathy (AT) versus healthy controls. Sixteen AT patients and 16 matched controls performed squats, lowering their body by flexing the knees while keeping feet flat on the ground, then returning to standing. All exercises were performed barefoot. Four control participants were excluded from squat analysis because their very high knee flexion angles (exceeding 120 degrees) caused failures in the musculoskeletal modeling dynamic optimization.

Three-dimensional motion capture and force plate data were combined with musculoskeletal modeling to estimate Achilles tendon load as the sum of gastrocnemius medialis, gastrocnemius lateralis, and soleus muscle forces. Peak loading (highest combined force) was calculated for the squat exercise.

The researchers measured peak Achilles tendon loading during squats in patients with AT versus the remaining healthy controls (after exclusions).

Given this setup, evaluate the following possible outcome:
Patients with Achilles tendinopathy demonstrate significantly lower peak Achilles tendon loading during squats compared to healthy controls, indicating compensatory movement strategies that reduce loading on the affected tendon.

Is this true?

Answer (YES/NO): NO